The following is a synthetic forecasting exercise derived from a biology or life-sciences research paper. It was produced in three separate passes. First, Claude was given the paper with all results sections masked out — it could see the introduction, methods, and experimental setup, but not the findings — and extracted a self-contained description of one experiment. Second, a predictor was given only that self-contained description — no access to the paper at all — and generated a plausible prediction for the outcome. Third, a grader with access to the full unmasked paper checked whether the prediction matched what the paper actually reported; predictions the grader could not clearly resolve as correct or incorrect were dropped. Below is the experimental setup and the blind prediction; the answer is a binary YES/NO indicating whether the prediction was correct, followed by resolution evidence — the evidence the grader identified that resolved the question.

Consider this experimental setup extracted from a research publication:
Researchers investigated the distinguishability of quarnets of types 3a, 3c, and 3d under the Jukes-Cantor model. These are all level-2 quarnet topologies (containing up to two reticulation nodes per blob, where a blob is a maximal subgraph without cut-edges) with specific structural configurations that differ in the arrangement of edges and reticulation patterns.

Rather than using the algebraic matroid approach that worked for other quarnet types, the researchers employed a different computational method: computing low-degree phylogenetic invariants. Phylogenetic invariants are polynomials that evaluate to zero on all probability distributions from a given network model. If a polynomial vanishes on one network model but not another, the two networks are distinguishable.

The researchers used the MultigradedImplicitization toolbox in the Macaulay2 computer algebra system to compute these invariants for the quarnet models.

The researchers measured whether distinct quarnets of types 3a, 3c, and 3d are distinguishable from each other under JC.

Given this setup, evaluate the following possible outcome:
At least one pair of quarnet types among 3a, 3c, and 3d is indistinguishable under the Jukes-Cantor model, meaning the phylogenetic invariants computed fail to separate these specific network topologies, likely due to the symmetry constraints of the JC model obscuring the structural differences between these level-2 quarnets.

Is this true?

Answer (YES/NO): NO